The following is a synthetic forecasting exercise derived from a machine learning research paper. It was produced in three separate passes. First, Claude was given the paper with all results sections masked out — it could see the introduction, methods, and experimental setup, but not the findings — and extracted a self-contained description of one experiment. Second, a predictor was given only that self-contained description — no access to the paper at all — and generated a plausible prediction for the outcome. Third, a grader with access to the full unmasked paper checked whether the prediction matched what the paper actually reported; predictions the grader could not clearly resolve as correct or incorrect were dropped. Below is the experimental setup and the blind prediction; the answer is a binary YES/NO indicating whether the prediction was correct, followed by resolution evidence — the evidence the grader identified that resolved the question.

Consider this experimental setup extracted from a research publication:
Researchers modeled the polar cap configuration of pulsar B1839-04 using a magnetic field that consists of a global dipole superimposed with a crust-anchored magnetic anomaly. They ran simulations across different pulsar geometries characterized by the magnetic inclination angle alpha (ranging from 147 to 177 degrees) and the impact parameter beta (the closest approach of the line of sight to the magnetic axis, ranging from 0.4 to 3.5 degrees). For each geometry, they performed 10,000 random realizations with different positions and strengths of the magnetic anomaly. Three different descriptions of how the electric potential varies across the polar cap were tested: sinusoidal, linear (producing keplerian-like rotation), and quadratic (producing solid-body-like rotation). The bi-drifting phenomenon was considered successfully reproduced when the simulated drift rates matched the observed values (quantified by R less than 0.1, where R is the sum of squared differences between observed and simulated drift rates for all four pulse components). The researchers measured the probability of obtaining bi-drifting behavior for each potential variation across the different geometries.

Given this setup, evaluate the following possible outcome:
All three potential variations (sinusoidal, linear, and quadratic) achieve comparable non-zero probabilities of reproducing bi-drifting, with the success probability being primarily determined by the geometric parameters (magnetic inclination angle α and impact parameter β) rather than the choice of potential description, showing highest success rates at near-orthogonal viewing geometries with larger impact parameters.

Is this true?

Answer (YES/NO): NO